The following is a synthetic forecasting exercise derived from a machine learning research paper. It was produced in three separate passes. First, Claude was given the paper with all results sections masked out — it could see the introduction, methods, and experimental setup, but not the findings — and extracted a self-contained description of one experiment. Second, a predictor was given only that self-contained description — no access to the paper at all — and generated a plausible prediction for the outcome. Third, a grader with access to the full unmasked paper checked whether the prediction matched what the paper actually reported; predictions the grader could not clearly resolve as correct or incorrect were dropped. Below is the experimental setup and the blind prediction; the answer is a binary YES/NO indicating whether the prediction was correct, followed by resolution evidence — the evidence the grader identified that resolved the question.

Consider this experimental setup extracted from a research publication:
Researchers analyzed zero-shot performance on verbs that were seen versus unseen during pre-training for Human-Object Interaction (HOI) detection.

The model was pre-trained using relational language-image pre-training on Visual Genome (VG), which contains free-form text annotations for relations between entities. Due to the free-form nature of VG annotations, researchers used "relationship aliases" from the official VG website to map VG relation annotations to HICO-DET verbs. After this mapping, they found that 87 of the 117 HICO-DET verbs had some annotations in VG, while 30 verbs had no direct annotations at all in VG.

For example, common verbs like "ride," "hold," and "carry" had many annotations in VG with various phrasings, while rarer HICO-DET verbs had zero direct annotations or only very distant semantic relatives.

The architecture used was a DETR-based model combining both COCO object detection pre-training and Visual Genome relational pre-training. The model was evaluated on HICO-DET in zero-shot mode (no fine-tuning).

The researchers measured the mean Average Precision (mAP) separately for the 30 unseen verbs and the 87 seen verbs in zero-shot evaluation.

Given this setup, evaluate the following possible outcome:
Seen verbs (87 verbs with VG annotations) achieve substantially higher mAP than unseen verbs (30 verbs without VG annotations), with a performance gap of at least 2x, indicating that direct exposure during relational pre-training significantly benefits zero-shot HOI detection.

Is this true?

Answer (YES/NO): YES